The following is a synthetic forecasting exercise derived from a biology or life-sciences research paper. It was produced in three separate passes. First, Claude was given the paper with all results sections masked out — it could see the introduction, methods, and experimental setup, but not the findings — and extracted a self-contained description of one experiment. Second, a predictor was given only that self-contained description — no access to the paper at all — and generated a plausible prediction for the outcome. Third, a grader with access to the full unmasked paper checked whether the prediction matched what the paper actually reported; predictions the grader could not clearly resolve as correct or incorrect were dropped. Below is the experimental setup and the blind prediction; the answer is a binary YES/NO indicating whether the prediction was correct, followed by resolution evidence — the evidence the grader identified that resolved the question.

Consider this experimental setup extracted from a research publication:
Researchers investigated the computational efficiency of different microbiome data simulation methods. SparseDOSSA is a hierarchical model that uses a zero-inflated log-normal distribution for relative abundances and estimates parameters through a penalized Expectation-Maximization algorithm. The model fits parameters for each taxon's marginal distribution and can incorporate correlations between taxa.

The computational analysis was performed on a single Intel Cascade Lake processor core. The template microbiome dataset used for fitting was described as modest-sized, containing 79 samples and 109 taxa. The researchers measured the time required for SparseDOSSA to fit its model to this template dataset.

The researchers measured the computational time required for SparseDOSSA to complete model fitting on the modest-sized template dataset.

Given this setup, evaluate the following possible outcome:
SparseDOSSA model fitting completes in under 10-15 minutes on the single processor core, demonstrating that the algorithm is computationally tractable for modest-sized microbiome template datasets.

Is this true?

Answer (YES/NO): NO